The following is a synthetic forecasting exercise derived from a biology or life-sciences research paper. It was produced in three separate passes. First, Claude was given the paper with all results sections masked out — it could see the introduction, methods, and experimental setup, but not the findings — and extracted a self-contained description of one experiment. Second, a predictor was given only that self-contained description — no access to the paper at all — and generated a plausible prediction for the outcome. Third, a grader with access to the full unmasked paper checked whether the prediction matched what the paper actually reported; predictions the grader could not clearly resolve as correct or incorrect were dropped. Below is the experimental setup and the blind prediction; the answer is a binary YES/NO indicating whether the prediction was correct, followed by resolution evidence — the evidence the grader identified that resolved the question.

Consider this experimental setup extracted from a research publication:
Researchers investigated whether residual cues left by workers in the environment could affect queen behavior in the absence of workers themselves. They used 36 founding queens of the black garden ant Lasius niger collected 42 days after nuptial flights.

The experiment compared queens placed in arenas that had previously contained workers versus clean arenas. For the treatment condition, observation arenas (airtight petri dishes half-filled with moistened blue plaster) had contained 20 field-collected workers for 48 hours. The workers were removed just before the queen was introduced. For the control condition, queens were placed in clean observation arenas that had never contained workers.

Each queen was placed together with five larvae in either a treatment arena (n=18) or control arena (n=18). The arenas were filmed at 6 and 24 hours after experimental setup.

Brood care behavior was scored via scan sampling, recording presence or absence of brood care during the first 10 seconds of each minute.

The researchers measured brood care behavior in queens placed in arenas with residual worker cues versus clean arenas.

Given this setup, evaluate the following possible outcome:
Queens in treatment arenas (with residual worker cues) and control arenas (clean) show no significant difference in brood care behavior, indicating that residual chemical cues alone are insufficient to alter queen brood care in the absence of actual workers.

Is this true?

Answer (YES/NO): YES